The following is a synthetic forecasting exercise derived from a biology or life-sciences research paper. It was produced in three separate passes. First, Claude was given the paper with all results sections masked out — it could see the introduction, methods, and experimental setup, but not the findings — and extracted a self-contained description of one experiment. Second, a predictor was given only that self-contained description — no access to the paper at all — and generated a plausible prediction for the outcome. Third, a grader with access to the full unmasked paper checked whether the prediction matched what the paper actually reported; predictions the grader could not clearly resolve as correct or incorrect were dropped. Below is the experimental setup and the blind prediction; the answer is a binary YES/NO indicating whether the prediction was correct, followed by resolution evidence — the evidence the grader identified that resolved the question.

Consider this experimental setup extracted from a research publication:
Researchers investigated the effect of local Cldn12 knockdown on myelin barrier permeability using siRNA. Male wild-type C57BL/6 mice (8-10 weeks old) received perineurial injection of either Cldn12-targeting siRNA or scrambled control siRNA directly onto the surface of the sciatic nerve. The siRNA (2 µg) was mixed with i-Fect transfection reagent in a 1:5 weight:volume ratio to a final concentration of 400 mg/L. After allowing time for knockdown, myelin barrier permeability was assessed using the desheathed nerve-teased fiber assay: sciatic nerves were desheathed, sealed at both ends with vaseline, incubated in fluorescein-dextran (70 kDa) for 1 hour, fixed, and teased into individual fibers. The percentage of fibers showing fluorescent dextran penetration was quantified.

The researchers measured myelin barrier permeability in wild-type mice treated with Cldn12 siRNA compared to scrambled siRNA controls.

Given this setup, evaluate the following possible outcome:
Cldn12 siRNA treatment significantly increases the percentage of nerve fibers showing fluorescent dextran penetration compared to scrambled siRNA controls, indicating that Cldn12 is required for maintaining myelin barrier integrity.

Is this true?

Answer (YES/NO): YES